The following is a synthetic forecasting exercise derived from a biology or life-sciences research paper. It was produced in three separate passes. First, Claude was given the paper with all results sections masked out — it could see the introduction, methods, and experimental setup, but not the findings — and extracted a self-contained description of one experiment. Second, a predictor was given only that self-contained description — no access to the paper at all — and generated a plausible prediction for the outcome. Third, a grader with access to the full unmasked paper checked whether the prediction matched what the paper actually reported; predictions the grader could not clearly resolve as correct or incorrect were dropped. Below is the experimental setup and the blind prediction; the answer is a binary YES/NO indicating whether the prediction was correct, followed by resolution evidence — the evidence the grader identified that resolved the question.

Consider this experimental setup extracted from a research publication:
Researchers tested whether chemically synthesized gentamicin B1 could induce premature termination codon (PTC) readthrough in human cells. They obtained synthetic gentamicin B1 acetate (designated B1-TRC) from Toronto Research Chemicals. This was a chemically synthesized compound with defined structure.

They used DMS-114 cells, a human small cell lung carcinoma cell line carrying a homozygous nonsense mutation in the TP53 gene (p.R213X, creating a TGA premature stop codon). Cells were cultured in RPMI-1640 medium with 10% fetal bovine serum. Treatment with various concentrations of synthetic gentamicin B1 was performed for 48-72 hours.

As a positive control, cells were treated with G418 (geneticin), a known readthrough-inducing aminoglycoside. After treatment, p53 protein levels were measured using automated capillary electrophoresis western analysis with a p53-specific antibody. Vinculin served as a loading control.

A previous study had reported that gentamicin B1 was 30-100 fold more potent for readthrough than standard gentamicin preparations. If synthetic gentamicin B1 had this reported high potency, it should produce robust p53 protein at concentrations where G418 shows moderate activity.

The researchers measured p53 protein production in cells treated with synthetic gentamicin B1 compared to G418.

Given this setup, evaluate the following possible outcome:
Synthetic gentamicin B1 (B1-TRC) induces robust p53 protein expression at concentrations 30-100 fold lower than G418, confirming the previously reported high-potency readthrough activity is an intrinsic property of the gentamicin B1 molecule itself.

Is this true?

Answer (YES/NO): NO